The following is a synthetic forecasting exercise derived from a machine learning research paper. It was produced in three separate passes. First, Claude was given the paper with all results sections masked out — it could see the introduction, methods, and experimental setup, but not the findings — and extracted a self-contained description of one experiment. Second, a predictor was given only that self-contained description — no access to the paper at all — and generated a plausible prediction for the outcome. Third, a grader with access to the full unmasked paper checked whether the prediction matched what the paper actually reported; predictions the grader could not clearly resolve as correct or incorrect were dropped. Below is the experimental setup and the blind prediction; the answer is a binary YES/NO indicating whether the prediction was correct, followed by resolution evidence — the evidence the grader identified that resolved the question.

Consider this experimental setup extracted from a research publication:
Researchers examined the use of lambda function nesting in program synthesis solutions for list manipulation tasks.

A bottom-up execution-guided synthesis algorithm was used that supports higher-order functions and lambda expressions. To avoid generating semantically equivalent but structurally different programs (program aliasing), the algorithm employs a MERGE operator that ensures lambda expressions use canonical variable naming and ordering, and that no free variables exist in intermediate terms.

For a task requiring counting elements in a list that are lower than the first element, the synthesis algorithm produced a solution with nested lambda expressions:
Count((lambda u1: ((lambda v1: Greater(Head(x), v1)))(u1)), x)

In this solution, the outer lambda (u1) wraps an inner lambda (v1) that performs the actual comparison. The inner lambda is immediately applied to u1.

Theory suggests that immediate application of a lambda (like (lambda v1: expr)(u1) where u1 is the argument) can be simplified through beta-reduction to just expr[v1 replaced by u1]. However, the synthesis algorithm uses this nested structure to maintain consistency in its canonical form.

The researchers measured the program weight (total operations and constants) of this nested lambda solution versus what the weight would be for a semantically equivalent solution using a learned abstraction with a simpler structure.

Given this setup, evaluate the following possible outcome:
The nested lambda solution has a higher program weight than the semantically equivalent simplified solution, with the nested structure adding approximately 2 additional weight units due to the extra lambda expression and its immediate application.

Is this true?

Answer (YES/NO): NO